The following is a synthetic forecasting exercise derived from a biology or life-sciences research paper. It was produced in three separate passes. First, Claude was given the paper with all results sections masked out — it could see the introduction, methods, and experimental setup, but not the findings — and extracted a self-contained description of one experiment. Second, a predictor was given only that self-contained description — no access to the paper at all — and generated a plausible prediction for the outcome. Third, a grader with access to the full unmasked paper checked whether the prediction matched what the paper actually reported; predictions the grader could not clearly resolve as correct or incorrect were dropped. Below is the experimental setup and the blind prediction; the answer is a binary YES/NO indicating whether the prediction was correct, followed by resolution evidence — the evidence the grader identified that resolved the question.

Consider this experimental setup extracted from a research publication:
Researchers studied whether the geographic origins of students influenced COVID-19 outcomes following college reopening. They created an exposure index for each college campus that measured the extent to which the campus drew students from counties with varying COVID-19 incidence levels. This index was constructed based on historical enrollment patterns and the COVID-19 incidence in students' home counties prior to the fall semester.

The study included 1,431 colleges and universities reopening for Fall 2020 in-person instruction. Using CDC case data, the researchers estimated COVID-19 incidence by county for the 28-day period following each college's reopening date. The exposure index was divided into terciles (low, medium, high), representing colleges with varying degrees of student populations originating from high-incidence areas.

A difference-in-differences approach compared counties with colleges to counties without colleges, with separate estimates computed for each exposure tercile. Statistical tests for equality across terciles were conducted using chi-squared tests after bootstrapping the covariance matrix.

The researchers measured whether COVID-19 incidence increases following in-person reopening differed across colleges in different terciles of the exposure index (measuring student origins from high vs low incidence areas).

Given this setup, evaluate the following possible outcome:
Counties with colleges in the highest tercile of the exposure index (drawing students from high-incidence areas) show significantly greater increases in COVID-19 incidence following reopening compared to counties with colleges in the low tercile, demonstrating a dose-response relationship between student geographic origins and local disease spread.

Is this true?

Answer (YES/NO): YES